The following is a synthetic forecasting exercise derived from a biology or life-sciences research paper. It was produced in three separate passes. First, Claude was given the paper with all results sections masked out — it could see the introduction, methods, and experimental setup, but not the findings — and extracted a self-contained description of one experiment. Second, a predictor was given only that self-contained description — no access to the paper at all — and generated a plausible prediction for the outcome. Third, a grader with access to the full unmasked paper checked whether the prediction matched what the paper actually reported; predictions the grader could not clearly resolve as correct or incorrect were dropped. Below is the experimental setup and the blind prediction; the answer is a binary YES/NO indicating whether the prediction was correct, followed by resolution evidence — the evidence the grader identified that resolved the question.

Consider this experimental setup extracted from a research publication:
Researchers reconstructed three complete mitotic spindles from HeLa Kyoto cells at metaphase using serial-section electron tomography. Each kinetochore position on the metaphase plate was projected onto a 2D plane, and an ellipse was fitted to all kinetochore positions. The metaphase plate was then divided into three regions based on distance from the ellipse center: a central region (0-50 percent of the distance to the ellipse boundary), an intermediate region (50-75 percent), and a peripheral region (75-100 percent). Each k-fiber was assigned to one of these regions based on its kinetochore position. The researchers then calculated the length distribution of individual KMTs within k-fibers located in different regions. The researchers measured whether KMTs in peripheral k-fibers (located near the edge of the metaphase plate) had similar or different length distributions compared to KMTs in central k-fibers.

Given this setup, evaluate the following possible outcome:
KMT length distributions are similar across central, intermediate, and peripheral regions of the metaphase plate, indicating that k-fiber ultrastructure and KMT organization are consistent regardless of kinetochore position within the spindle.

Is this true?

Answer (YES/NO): NO